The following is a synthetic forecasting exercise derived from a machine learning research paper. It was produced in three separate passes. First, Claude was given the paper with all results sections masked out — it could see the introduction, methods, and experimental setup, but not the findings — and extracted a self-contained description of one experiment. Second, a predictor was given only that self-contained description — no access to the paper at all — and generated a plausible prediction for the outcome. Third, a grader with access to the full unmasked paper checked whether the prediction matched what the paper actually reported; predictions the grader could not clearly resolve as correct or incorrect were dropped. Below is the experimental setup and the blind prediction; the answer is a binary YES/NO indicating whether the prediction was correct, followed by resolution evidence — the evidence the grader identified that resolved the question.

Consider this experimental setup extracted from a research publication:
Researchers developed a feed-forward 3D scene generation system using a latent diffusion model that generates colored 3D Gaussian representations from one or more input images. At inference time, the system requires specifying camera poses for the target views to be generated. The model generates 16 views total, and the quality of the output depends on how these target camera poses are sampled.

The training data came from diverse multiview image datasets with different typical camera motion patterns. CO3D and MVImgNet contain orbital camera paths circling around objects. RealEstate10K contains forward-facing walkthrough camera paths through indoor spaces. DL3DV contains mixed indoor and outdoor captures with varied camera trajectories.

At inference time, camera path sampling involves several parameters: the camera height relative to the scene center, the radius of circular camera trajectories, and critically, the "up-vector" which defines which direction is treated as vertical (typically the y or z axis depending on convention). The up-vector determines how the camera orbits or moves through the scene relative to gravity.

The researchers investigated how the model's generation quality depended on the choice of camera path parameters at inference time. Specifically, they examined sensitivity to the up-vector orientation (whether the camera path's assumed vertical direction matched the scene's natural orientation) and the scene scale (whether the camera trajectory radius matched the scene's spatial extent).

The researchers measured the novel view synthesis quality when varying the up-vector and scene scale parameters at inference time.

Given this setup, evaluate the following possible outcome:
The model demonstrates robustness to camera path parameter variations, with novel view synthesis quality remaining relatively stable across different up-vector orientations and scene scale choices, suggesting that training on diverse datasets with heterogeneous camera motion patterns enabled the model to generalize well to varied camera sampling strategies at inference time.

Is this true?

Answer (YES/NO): NO